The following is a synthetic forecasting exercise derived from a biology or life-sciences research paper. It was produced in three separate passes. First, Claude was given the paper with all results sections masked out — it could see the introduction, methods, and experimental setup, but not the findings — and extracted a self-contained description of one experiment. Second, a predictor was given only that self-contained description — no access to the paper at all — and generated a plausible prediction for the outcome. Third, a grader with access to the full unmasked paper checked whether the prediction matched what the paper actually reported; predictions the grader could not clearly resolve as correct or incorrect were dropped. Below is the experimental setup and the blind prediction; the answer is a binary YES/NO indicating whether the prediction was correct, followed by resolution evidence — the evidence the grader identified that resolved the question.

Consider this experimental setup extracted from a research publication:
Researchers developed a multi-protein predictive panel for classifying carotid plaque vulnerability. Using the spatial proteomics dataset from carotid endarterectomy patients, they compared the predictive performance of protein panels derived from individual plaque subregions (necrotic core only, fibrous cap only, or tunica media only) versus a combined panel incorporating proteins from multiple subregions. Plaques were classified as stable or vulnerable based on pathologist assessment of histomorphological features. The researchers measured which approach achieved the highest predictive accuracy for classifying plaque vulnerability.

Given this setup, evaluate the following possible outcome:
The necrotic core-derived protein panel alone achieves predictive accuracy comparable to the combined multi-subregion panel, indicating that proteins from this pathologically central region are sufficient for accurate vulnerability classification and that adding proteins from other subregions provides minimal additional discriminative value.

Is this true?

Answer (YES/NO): NO